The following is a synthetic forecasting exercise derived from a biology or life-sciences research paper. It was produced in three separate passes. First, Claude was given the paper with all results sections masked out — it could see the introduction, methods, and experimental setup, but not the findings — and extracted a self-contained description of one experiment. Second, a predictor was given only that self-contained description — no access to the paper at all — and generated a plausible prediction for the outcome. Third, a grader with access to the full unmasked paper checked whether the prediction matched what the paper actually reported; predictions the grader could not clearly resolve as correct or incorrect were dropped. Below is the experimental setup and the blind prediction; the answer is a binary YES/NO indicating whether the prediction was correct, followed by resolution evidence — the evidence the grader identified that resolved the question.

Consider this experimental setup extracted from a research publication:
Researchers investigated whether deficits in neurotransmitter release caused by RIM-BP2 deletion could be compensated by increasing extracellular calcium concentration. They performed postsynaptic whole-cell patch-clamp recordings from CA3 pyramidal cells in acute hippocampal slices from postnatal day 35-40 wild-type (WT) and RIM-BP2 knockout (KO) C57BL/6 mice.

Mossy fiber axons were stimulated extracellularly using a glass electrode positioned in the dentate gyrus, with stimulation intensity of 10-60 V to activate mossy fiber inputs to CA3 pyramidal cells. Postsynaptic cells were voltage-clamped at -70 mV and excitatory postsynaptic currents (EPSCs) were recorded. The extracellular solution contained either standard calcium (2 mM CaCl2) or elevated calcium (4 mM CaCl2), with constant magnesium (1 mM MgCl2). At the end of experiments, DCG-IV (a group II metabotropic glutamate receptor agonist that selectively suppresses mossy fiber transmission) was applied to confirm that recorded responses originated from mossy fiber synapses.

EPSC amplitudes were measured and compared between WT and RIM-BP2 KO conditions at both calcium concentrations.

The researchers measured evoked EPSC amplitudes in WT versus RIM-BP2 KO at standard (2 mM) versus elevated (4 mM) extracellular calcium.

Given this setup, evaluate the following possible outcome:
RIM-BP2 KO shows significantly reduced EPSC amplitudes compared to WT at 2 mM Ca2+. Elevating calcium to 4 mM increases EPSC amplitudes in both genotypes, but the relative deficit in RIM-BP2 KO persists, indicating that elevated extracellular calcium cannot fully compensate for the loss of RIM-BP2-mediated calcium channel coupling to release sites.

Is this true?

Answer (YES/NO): NO